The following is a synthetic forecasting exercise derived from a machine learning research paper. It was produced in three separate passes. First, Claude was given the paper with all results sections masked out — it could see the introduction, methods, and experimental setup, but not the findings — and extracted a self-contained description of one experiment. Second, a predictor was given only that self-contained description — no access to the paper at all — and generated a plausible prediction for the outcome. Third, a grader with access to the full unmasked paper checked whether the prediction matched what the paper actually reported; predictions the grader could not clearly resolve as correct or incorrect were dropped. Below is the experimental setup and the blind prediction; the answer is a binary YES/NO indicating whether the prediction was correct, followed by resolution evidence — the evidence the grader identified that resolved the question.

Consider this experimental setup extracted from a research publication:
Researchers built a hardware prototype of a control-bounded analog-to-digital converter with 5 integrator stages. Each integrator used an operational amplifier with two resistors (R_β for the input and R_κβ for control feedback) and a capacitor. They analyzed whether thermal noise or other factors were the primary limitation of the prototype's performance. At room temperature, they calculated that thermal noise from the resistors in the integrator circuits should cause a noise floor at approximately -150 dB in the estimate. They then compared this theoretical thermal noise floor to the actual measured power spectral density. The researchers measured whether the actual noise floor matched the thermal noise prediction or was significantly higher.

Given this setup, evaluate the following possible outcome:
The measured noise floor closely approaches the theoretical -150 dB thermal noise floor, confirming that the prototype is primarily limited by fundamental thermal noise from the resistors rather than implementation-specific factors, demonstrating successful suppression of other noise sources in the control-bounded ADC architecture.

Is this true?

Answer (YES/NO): NO